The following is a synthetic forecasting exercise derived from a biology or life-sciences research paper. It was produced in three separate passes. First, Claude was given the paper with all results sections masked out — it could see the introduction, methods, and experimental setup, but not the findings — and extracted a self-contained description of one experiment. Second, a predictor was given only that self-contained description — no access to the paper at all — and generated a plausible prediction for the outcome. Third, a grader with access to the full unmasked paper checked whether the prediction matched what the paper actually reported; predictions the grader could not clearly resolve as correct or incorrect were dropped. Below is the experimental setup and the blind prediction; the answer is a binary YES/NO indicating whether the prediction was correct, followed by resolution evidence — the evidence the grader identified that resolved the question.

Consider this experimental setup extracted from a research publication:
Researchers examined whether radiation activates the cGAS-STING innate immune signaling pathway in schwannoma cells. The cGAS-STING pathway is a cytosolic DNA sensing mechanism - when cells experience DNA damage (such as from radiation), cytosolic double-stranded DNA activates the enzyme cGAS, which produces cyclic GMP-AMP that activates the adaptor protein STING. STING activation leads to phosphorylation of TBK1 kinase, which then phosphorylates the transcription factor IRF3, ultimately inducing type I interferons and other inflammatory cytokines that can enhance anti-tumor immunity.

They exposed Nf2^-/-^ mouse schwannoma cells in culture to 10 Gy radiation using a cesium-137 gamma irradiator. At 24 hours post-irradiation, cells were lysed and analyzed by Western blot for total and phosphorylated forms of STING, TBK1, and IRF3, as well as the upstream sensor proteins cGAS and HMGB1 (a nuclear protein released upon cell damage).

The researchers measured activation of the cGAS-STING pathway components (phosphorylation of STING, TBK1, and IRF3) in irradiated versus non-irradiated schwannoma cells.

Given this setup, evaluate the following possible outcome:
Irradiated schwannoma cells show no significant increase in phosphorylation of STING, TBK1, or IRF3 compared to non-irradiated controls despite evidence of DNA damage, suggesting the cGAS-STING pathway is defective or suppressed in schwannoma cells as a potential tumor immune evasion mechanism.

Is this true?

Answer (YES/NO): NO